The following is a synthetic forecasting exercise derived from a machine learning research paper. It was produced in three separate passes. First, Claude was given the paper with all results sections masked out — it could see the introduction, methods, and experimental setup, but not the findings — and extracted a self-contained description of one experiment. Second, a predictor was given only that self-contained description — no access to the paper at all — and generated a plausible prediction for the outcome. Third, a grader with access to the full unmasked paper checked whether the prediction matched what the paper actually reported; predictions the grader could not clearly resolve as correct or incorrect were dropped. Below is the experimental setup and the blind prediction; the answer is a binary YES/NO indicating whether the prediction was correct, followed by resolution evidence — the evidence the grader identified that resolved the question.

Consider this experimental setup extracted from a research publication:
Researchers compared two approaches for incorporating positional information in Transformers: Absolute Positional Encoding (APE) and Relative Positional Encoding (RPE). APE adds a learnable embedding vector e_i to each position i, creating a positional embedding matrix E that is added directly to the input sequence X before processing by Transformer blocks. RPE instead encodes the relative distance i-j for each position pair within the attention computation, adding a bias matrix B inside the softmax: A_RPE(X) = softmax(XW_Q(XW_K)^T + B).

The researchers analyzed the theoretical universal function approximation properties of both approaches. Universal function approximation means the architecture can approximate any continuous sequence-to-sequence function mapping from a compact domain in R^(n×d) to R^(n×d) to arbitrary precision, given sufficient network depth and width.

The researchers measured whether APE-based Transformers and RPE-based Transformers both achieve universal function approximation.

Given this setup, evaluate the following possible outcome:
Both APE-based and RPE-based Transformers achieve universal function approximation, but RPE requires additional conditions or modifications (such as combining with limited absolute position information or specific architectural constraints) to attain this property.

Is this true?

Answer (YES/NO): NO